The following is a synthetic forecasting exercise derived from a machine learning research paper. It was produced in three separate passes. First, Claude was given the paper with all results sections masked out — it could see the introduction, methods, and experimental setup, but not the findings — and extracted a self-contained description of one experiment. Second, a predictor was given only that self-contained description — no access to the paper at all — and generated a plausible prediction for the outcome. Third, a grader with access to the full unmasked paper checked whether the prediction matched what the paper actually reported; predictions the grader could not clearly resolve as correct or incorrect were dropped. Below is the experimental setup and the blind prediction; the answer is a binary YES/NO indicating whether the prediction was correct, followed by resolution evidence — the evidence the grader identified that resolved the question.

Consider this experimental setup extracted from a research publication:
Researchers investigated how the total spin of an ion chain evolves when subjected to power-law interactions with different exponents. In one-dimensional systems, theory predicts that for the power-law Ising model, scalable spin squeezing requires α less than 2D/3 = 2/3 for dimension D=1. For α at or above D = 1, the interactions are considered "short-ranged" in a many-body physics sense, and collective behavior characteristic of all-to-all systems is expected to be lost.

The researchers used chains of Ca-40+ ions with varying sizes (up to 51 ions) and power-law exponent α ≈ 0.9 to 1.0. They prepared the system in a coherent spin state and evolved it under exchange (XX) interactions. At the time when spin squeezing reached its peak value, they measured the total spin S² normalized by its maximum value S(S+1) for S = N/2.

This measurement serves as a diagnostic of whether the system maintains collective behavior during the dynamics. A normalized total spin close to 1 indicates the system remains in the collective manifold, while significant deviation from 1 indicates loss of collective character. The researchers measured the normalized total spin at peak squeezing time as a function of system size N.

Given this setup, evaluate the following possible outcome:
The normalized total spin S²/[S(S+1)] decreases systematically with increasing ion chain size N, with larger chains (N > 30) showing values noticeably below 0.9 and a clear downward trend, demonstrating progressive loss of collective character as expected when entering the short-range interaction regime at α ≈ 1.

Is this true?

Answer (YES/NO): NO